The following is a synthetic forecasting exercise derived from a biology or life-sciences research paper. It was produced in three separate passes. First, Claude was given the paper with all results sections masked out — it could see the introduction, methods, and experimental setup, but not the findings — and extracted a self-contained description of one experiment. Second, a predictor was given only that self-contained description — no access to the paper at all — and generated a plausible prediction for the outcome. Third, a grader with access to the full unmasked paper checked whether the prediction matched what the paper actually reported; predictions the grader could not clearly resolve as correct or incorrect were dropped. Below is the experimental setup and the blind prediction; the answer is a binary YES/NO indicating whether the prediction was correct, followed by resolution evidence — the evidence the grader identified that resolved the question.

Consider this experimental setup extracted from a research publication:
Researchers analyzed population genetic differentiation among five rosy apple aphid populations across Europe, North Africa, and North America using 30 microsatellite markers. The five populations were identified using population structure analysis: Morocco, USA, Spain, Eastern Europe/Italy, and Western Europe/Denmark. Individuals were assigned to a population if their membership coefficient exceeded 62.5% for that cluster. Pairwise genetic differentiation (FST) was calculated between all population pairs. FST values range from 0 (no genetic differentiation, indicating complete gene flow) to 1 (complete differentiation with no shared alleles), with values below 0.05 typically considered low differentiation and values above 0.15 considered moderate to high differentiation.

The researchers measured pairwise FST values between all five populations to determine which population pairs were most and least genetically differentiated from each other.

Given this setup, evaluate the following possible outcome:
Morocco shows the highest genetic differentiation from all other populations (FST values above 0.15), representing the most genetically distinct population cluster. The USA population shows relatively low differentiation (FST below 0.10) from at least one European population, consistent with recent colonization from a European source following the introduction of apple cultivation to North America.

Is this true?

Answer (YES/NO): NO